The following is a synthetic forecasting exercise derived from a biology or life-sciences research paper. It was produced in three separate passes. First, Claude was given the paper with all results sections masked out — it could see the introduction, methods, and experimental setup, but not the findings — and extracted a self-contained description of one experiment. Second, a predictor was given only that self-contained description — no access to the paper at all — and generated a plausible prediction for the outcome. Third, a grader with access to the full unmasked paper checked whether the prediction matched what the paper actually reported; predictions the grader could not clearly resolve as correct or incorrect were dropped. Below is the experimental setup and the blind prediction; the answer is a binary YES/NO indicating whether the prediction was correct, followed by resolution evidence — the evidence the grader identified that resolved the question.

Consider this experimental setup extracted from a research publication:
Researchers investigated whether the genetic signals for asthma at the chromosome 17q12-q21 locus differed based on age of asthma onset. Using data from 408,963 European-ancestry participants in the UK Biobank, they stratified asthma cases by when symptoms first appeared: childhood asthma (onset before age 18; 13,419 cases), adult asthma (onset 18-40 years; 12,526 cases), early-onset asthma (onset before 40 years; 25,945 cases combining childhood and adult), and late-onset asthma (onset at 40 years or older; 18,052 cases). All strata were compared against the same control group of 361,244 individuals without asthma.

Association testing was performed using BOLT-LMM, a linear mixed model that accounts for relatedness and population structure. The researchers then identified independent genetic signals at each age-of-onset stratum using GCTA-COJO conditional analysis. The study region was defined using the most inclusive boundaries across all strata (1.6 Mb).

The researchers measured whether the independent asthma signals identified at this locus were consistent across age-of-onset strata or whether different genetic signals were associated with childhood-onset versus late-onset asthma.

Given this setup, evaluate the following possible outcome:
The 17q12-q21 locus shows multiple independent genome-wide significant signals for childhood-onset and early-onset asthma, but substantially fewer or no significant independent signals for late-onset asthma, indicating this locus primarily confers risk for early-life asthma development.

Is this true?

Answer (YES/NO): YES